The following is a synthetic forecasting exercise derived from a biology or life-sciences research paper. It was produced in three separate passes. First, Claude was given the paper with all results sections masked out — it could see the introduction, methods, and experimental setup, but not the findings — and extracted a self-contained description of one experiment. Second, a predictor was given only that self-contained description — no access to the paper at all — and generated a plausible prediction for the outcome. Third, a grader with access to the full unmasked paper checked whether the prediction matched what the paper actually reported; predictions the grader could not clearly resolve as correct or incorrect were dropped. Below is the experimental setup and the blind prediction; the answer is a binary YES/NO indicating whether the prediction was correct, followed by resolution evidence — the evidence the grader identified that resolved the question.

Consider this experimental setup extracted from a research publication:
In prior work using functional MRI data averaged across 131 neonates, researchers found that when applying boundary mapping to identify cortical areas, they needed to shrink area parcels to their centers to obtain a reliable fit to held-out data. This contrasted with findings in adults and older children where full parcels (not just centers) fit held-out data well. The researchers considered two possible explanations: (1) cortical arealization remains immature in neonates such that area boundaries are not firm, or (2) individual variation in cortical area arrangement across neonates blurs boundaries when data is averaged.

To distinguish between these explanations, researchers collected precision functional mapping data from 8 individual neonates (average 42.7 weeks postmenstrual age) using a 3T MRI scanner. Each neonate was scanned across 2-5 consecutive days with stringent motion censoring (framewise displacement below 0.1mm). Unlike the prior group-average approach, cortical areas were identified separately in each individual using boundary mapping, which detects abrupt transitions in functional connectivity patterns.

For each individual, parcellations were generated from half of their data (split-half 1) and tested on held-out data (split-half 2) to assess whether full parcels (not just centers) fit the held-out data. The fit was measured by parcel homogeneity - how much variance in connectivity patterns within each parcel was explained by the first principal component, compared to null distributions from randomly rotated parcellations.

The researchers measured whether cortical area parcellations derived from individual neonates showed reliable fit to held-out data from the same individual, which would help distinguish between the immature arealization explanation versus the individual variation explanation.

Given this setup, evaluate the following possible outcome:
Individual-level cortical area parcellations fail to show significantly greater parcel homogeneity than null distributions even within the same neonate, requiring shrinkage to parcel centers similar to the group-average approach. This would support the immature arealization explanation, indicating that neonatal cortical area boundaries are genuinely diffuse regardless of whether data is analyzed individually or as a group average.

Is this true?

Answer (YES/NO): NO